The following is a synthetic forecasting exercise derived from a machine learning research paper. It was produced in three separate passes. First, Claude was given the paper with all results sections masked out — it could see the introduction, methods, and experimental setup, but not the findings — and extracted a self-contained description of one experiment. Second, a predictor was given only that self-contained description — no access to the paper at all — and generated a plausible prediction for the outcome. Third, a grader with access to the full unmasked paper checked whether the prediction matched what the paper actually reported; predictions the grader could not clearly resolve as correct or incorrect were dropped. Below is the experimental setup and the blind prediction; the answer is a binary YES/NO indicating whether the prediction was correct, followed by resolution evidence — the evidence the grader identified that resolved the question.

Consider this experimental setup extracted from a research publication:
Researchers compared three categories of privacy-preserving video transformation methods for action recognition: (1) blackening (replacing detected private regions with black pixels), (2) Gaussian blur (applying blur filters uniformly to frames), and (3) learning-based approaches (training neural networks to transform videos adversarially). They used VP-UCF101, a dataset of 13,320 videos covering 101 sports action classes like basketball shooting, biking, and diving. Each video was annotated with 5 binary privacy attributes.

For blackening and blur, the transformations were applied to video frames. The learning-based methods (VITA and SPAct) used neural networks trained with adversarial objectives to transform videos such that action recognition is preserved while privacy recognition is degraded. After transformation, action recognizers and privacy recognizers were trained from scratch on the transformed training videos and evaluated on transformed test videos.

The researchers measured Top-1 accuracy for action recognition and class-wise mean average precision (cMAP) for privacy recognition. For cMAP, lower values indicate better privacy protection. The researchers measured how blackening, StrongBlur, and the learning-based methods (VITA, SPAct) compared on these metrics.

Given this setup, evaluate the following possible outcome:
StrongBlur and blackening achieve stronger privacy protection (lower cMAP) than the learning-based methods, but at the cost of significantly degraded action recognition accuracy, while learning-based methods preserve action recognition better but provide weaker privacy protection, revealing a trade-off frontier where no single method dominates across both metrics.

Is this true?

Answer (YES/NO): NO